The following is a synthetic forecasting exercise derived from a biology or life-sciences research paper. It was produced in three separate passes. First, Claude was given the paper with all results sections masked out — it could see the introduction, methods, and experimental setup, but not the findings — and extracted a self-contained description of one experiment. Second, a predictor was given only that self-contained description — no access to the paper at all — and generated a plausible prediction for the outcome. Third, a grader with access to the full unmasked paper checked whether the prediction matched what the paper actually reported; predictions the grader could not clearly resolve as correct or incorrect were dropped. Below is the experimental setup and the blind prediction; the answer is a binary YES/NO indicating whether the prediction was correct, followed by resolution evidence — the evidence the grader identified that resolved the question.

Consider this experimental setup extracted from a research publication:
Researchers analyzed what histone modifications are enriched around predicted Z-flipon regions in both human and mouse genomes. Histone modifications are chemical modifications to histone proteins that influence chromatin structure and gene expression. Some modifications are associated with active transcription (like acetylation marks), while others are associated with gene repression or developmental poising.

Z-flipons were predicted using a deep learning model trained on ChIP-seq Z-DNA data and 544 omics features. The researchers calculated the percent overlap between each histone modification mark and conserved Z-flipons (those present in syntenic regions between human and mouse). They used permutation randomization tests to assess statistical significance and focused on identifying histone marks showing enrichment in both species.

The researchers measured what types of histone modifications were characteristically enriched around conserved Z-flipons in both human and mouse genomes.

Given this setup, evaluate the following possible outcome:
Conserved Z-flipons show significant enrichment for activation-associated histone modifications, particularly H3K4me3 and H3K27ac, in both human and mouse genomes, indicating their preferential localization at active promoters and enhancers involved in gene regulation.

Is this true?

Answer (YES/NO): NO